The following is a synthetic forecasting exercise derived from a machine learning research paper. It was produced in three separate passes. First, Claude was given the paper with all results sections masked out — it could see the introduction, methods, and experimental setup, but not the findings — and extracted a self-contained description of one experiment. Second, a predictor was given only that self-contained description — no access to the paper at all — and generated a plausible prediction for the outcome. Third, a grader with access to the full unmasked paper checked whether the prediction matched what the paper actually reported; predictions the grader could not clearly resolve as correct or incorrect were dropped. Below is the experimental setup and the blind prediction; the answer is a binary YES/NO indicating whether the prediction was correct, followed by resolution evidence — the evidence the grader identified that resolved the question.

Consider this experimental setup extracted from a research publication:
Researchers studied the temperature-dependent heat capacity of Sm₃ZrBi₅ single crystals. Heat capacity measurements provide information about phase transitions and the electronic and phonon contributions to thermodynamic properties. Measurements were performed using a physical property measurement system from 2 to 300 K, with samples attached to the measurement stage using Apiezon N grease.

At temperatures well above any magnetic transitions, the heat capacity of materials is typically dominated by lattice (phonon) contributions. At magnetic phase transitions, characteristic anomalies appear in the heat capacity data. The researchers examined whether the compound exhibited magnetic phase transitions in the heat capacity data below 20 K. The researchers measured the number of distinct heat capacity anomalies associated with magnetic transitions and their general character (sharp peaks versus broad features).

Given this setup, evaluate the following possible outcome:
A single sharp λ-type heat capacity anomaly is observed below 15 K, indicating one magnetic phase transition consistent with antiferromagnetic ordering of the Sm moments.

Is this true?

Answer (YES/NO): NO